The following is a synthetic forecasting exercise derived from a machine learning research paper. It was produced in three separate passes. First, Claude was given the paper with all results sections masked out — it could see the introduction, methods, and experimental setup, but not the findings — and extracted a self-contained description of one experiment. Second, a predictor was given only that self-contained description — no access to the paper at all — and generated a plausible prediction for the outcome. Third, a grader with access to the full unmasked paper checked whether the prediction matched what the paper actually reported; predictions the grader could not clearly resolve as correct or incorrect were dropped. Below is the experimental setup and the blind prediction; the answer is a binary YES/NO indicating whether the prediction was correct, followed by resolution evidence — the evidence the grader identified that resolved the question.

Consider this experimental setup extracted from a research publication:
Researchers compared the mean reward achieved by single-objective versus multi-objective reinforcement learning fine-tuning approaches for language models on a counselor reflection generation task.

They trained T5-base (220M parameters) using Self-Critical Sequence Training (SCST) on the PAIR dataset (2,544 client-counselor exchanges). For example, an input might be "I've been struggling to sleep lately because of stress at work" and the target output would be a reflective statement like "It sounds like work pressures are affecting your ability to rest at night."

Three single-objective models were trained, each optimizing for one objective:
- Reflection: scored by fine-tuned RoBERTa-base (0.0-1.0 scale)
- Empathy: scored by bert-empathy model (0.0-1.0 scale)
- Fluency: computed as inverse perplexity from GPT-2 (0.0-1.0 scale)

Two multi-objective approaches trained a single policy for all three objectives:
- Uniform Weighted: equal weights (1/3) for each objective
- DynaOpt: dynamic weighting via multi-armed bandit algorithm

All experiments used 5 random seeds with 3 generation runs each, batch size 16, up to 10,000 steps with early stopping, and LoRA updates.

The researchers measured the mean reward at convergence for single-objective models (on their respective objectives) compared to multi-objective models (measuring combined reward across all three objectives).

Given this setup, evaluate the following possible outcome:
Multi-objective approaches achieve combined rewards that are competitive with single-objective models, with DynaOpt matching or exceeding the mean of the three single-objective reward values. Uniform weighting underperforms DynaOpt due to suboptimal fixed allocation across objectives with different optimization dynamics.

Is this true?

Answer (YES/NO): NO